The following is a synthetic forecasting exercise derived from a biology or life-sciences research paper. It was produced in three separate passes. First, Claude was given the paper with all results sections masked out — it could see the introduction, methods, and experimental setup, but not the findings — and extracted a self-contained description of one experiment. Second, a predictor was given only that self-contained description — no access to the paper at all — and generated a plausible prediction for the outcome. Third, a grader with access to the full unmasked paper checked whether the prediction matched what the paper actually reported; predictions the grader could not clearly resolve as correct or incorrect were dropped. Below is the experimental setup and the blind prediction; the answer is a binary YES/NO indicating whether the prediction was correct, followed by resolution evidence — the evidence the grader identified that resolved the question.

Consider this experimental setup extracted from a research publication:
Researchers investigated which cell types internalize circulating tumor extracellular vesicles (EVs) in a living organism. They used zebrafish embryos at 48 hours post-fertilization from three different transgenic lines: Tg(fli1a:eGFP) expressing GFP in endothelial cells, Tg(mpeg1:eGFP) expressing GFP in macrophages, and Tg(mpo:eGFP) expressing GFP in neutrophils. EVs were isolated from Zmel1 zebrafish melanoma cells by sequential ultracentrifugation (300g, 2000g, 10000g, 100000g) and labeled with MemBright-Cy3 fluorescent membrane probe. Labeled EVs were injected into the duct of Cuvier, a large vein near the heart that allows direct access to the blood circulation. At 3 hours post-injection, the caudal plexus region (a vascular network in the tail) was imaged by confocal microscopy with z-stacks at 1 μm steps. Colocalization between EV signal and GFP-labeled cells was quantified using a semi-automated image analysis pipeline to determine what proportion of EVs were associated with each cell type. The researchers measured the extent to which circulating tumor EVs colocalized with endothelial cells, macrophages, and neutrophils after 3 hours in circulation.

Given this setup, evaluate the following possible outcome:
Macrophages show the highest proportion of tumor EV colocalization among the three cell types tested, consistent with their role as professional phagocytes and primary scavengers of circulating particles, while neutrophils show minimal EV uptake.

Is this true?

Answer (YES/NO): NO